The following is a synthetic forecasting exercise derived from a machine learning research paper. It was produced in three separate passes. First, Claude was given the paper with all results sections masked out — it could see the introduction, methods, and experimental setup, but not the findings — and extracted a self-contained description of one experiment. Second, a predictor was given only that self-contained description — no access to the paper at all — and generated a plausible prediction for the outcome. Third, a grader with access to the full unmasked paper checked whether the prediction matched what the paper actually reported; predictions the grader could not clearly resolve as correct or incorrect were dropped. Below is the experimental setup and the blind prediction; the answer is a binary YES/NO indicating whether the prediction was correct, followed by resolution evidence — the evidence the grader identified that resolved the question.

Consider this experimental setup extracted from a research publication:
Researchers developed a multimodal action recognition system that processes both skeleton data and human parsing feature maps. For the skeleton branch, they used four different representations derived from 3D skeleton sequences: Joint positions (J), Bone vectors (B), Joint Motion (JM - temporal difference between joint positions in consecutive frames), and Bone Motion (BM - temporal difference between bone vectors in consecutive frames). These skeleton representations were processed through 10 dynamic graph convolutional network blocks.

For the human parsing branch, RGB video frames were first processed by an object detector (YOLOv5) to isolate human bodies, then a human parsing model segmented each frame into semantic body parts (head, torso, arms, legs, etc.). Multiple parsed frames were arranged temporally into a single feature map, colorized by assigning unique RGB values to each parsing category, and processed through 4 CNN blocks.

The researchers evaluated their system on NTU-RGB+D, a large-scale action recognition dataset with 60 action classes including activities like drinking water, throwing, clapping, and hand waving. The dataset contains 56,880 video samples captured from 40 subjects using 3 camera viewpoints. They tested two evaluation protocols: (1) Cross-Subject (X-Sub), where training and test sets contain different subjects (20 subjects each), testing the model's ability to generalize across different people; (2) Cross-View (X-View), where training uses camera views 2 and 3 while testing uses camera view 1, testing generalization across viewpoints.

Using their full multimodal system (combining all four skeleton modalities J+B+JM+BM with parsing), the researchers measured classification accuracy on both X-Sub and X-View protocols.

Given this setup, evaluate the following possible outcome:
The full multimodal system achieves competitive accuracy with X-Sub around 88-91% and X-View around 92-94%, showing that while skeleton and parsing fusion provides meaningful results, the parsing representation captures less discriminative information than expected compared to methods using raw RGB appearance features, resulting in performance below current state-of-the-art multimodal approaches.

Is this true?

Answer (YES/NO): NO